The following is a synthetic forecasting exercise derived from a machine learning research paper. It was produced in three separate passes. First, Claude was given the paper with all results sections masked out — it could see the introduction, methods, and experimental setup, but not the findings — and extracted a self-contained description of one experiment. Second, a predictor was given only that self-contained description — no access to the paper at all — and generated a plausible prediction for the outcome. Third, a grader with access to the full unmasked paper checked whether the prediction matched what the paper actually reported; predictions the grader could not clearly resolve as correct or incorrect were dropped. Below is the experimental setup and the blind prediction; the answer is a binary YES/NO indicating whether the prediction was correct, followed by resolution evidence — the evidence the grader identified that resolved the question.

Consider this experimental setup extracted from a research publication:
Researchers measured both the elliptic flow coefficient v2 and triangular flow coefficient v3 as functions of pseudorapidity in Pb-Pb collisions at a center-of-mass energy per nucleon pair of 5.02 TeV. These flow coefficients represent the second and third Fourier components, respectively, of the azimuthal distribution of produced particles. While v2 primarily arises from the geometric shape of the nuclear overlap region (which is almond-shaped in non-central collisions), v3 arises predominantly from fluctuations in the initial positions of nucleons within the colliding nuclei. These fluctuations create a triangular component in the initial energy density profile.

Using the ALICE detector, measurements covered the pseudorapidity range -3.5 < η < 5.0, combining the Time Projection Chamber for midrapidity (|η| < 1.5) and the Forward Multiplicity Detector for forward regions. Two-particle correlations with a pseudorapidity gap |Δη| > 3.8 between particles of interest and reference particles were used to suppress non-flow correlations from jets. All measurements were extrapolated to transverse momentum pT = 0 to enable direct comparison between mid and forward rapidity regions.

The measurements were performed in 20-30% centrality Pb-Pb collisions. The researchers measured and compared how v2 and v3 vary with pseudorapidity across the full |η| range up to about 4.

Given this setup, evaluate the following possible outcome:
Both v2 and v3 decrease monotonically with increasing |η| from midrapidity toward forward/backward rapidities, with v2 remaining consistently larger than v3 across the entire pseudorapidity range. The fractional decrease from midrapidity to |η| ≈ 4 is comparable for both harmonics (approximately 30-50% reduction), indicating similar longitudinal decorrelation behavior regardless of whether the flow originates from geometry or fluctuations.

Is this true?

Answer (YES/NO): NO